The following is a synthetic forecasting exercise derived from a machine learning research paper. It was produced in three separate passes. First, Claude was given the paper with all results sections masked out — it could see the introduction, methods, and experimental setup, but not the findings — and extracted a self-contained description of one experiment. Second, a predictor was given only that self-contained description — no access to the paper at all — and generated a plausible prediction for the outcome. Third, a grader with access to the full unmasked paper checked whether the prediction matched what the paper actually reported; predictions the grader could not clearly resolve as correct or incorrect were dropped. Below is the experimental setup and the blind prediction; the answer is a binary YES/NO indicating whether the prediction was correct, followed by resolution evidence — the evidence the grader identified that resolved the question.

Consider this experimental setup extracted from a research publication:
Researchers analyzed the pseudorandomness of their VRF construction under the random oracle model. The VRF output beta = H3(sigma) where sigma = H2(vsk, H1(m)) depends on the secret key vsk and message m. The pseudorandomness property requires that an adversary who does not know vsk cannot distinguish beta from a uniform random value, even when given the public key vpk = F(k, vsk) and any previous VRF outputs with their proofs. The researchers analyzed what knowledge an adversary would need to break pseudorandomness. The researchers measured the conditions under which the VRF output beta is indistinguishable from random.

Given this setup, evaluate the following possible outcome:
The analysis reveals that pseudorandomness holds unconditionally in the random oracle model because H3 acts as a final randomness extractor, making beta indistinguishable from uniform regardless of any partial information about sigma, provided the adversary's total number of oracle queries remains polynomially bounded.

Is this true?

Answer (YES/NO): NO